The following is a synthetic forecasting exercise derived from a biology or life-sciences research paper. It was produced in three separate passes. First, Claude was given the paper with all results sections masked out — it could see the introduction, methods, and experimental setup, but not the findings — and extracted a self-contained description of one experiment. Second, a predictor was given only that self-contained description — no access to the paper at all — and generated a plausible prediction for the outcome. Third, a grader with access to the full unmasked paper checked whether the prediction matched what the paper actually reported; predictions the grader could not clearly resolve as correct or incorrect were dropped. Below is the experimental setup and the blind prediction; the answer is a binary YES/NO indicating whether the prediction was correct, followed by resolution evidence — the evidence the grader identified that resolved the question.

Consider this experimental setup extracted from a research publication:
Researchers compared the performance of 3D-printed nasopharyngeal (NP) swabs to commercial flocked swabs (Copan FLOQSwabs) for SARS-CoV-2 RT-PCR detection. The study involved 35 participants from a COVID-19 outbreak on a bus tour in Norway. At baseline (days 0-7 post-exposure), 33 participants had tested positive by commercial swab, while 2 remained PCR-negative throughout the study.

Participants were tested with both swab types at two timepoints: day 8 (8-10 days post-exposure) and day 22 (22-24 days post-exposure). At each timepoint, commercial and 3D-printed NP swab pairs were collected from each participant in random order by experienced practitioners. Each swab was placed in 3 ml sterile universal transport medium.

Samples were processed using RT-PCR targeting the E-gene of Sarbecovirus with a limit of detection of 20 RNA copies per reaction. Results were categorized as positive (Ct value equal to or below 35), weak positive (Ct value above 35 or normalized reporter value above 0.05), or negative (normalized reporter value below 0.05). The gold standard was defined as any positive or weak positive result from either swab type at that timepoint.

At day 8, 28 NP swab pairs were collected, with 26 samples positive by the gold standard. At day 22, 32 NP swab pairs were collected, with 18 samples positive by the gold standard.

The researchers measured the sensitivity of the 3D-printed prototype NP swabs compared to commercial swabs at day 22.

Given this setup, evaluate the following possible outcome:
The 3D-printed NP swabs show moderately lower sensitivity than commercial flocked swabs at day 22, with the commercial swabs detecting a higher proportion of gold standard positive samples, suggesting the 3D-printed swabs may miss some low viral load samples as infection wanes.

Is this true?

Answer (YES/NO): NO